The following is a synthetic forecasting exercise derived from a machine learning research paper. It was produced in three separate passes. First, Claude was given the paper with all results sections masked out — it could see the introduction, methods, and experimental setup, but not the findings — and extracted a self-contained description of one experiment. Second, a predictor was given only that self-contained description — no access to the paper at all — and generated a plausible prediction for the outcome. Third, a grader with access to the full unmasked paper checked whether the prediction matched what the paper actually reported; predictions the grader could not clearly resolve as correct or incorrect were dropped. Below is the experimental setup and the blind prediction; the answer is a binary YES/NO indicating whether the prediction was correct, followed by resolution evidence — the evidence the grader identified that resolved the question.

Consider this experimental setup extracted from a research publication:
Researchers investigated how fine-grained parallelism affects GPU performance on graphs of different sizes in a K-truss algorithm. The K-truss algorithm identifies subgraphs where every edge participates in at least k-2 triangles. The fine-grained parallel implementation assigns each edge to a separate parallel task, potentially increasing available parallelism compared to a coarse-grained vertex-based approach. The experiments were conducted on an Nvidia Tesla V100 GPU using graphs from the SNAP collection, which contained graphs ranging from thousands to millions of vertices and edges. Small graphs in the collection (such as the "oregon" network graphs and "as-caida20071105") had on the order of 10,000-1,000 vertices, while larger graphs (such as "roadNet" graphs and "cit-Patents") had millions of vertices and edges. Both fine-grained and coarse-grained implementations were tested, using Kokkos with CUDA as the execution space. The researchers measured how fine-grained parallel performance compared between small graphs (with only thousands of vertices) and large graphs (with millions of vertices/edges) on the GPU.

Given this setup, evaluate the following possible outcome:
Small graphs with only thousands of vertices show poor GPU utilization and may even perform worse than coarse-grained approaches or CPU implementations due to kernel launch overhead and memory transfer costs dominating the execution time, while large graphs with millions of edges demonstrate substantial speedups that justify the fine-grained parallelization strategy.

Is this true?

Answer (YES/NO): NO